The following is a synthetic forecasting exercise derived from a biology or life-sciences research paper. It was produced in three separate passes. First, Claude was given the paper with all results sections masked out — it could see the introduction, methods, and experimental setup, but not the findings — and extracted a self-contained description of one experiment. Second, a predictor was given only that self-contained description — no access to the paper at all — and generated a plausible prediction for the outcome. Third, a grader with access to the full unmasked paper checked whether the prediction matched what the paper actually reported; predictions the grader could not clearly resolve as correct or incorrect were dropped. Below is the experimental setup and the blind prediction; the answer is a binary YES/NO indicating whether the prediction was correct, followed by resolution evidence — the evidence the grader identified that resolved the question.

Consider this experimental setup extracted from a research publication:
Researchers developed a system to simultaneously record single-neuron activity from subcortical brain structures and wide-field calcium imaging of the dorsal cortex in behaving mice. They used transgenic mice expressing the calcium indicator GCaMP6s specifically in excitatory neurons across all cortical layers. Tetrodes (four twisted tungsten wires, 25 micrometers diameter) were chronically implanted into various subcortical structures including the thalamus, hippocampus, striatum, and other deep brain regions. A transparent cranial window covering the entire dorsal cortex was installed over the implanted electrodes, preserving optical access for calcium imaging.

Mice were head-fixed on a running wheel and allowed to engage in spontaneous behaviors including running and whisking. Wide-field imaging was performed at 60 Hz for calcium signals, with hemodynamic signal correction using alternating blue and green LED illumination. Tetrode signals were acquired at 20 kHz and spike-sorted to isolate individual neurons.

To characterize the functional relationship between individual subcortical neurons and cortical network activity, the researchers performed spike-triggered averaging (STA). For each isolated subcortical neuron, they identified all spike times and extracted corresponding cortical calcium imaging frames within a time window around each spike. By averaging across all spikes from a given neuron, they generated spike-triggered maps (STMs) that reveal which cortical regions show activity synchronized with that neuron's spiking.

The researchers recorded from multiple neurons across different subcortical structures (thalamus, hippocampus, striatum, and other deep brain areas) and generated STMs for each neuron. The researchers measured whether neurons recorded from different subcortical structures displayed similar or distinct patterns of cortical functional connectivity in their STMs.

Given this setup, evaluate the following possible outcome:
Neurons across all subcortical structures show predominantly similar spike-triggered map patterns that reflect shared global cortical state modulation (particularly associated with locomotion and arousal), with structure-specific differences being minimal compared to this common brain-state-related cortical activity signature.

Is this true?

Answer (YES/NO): NO